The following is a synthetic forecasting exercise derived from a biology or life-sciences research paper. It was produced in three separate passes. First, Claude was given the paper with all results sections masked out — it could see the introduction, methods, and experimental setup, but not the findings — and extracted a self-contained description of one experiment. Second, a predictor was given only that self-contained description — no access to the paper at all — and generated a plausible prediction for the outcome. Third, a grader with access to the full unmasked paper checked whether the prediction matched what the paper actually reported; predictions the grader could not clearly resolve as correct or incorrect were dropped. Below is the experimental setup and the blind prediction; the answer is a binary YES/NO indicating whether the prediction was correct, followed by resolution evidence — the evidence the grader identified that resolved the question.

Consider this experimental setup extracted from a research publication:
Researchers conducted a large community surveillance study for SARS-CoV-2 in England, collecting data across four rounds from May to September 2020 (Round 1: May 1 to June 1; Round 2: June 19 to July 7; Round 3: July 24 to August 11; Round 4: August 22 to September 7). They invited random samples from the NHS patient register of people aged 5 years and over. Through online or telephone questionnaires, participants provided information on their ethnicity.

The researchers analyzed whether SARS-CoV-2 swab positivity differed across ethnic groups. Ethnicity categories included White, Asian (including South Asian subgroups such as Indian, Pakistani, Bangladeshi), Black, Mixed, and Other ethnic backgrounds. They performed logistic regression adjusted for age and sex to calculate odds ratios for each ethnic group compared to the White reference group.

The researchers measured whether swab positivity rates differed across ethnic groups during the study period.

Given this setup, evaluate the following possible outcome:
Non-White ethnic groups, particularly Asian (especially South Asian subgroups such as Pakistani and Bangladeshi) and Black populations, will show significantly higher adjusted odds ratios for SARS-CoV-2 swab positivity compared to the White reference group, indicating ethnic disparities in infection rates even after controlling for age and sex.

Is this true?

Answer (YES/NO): NO